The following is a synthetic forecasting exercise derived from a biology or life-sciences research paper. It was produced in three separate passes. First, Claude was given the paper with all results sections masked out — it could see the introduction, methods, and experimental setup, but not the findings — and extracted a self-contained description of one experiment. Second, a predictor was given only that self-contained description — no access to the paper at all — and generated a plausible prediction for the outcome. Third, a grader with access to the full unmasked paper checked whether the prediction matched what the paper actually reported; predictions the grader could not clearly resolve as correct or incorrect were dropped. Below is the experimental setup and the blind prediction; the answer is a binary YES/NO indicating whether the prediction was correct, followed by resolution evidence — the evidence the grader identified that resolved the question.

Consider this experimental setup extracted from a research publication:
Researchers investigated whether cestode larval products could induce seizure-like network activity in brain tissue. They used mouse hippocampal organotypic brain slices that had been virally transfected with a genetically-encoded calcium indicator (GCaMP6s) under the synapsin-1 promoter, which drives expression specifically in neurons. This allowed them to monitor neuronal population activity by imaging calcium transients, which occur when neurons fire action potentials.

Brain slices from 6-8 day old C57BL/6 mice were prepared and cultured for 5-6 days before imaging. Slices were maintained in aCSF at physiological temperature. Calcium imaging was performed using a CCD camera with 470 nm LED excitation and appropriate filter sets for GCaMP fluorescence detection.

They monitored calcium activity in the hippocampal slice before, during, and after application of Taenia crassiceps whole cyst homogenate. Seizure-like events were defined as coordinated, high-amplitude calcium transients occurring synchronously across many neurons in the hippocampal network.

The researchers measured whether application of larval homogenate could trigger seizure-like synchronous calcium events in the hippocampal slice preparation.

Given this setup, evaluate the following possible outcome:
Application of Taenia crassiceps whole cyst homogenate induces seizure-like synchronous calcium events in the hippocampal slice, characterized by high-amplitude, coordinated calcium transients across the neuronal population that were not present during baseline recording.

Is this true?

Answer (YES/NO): YES